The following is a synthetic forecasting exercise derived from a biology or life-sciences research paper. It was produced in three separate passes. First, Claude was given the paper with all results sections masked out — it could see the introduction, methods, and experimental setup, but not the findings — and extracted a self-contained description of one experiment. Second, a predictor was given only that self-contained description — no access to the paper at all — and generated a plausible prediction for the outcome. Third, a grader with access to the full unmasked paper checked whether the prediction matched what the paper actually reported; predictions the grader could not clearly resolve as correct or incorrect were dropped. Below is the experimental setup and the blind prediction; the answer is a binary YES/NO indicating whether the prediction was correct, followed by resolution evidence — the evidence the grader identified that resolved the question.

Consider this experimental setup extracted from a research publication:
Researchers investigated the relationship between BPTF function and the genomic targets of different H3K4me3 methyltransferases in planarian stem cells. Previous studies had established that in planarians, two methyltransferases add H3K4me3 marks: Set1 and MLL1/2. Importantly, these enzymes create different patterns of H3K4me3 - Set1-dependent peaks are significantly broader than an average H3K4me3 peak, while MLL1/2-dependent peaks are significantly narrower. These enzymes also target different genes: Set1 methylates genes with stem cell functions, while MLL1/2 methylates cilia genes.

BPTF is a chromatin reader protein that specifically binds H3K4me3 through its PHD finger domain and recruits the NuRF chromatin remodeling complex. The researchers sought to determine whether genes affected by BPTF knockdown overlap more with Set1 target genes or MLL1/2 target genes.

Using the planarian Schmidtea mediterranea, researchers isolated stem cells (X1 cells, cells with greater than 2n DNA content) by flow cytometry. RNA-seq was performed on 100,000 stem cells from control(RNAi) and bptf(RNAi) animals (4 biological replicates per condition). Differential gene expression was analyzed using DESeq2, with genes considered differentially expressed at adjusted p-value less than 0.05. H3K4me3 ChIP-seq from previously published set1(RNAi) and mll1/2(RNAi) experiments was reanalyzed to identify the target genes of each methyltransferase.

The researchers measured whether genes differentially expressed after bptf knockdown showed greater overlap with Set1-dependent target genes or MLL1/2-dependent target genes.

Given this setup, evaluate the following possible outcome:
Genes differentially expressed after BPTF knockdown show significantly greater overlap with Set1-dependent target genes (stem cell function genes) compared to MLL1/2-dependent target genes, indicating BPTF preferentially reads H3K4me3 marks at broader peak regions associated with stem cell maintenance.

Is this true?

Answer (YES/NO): YES